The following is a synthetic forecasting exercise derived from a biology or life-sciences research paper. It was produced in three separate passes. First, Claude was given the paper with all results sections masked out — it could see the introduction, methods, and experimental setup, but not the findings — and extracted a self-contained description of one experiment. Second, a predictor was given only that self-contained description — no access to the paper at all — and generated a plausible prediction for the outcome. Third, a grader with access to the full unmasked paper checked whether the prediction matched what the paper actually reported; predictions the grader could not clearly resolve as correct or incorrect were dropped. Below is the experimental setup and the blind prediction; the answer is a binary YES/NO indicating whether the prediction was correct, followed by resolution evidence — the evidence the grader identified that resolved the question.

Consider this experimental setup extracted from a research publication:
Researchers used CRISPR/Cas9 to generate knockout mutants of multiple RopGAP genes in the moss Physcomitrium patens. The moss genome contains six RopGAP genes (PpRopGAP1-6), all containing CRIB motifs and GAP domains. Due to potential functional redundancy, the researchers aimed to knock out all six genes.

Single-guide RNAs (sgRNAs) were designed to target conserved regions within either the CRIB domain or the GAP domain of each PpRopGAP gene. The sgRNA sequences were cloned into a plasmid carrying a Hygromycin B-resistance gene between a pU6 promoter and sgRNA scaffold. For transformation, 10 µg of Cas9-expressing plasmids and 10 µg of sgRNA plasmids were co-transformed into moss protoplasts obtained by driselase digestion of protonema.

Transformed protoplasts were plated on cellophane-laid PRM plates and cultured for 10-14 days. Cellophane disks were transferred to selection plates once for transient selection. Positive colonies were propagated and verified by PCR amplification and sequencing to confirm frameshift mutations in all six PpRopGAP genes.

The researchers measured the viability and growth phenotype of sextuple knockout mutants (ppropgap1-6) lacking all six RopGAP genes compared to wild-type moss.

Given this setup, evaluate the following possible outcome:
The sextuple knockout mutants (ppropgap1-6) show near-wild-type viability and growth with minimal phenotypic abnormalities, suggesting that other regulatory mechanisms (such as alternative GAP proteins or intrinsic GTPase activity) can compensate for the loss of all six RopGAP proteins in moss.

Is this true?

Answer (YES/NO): YES